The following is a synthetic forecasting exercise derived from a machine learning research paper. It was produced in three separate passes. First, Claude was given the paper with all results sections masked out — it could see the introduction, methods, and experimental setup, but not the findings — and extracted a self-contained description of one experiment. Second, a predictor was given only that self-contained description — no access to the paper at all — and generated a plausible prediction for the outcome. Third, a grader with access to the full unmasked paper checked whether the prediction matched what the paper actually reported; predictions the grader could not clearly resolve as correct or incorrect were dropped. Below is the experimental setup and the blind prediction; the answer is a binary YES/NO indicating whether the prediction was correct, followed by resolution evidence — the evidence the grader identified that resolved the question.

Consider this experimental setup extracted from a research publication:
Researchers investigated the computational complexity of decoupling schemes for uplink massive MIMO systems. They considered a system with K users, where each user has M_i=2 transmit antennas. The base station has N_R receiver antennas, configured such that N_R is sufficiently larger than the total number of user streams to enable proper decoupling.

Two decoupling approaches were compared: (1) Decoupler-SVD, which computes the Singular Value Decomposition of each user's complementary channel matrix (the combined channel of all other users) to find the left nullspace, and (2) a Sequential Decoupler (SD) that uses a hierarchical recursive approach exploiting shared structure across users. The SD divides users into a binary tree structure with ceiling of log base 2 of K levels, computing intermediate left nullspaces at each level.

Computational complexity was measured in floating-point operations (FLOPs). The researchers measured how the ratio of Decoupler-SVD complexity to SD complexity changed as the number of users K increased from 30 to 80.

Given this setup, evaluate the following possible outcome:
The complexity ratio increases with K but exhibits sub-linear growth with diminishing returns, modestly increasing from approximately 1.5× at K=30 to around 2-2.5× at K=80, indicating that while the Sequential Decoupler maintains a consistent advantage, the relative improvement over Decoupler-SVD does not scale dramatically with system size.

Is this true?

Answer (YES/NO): NO